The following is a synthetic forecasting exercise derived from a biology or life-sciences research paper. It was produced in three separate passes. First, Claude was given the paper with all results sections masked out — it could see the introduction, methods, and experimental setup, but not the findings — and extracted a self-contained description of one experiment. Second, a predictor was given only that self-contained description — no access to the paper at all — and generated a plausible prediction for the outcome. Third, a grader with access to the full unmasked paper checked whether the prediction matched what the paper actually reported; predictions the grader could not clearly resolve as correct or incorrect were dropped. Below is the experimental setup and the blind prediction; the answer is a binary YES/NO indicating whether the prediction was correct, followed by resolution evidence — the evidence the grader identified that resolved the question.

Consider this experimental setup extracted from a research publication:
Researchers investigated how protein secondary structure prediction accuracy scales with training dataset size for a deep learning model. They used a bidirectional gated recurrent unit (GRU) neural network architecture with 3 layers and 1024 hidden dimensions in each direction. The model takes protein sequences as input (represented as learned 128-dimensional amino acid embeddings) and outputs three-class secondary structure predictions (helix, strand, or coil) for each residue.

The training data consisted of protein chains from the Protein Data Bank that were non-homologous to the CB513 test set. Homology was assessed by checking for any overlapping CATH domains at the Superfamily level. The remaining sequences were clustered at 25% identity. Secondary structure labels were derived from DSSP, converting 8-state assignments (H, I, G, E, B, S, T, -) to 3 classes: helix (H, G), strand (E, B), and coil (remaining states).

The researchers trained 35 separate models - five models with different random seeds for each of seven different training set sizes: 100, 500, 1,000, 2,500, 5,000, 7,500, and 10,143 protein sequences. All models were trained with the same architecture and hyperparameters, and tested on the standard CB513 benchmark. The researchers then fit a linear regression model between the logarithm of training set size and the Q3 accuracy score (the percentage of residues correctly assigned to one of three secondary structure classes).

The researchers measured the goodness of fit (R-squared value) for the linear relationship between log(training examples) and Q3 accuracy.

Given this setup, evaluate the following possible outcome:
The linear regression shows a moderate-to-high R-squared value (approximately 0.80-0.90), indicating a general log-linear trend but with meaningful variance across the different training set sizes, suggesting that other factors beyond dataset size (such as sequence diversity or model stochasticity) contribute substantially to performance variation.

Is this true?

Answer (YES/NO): NO